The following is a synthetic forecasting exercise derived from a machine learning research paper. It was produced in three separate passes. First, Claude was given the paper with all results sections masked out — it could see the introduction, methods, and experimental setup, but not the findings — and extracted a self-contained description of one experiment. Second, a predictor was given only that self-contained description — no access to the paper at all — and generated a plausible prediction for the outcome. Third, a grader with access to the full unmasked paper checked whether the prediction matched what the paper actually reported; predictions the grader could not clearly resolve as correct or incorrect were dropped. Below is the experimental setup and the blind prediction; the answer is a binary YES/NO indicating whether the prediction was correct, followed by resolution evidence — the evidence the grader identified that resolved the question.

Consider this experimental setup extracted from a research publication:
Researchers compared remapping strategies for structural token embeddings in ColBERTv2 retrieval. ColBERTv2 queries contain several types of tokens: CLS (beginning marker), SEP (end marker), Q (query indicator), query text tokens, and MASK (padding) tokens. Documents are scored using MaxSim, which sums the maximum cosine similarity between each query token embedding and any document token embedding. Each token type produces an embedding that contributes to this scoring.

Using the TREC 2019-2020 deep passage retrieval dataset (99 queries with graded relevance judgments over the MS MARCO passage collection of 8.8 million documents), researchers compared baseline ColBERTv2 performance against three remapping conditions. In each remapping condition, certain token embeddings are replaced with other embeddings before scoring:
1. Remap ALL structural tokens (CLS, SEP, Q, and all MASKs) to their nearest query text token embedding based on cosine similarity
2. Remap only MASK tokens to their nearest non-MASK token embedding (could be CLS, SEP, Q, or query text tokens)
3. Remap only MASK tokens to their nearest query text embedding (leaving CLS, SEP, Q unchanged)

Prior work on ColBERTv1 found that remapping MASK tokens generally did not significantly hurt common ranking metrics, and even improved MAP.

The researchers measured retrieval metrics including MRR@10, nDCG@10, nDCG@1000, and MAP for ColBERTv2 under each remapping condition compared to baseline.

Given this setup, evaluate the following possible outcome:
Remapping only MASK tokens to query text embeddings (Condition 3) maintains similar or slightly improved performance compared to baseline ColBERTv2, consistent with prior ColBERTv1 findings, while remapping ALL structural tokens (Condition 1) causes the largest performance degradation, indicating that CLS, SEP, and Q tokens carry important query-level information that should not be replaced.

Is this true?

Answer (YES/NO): NO